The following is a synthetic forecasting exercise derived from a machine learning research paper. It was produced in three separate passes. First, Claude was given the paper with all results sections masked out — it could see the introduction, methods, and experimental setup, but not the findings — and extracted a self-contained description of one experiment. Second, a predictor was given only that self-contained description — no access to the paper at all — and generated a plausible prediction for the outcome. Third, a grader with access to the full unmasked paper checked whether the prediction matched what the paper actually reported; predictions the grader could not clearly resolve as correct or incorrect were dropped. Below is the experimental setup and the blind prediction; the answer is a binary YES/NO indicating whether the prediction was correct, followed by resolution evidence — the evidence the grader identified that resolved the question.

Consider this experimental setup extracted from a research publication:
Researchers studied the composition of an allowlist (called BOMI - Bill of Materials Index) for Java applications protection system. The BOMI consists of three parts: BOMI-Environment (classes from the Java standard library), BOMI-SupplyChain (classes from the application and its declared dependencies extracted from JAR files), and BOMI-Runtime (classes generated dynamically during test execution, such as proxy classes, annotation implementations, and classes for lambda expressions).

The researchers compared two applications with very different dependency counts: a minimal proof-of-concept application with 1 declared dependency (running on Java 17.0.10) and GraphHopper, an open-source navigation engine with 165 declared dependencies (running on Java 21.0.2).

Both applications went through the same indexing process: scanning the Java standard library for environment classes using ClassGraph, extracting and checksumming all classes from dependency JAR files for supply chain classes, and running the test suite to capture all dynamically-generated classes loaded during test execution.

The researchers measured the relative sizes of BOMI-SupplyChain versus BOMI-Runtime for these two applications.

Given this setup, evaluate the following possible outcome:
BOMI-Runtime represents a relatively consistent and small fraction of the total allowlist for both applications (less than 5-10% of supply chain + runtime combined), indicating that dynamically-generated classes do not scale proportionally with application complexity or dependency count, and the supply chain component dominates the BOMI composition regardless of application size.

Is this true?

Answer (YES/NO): YES